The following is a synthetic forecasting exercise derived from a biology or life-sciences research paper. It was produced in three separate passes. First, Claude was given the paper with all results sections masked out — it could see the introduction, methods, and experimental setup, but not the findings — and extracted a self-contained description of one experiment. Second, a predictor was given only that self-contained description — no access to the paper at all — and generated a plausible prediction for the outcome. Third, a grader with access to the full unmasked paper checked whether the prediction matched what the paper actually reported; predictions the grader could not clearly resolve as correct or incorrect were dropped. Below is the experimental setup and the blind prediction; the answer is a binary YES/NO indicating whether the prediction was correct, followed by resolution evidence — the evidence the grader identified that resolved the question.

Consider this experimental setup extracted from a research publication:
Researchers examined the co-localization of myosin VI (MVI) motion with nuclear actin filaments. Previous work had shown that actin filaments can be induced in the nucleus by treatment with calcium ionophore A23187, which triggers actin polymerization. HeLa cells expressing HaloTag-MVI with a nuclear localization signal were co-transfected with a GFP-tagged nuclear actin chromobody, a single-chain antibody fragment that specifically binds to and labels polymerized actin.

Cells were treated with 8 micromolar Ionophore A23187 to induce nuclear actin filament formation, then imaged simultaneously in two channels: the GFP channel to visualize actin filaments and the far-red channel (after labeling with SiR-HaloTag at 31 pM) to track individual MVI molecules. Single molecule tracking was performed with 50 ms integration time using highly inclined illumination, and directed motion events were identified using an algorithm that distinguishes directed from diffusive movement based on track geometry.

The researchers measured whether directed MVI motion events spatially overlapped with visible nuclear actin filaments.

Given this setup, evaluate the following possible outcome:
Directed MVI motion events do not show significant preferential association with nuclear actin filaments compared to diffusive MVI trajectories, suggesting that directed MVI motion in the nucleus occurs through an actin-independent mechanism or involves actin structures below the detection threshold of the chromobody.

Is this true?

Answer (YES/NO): NO